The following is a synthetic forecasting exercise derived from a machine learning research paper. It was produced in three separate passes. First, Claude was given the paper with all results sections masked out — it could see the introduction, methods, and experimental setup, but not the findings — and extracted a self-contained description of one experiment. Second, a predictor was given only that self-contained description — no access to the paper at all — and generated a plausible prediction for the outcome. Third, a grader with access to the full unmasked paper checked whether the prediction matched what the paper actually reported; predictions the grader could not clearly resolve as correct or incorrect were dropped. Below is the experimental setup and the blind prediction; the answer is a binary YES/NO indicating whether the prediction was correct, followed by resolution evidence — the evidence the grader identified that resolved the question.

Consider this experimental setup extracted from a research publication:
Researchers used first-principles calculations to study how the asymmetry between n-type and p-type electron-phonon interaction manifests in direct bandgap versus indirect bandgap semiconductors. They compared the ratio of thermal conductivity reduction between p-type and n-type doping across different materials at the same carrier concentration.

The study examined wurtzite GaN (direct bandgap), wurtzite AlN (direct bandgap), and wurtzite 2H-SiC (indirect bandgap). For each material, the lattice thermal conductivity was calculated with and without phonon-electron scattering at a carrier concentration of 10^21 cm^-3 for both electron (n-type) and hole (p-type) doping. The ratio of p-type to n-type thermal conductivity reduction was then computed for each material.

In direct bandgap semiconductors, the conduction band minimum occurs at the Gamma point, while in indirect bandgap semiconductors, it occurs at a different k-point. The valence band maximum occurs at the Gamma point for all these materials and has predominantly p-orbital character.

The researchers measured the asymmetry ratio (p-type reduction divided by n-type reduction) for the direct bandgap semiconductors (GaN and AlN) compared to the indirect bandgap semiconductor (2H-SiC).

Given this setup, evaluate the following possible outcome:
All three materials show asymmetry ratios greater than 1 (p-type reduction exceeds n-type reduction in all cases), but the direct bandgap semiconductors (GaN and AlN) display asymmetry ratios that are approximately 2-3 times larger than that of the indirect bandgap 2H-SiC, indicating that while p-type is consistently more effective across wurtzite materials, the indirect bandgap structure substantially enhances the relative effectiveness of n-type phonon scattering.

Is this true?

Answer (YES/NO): NO